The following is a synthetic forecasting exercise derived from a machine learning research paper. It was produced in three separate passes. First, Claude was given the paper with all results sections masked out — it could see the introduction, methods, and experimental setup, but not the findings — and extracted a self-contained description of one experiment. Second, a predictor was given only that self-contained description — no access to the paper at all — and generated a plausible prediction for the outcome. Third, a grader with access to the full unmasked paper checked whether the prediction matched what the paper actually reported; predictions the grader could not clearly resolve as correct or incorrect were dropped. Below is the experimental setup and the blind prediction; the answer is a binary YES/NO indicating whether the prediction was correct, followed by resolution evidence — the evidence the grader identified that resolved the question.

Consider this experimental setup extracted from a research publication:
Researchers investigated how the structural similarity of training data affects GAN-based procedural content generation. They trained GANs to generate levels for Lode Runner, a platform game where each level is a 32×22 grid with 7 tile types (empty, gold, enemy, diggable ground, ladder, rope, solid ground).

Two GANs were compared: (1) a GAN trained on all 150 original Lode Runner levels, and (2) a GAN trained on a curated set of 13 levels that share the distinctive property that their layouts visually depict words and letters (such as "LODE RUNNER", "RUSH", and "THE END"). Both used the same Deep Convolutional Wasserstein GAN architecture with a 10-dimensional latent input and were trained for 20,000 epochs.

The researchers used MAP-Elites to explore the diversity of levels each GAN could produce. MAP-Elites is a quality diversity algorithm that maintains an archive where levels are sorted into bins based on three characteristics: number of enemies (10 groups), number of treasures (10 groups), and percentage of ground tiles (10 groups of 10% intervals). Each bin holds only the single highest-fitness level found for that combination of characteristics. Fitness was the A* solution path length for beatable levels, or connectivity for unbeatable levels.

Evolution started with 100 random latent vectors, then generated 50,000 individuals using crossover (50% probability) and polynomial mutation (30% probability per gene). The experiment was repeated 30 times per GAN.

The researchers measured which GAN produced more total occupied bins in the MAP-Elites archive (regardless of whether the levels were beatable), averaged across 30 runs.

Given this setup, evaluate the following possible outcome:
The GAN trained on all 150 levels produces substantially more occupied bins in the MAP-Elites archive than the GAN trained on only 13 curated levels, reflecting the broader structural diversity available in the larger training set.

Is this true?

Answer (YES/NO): NO